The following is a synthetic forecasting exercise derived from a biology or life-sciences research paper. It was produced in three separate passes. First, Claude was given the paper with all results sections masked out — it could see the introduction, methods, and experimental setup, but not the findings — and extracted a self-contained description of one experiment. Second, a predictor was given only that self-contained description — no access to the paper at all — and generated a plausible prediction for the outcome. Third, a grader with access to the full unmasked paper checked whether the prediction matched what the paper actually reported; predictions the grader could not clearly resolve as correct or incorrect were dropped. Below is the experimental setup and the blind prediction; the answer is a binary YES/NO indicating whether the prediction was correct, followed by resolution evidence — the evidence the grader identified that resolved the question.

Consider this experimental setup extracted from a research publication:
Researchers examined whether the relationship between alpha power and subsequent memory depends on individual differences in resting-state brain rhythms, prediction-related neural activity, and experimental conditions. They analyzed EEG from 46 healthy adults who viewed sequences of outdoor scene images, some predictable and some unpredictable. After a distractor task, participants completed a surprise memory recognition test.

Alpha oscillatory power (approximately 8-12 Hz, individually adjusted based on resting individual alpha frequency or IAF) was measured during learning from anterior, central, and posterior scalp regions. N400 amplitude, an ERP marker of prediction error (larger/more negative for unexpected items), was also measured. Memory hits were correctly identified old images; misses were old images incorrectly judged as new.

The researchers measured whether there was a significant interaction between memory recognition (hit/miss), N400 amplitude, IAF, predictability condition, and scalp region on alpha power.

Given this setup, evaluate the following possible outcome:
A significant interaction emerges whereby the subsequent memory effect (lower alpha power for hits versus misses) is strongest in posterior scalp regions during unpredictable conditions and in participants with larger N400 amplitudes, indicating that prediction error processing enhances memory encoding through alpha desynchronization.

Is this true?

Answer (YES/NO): NO